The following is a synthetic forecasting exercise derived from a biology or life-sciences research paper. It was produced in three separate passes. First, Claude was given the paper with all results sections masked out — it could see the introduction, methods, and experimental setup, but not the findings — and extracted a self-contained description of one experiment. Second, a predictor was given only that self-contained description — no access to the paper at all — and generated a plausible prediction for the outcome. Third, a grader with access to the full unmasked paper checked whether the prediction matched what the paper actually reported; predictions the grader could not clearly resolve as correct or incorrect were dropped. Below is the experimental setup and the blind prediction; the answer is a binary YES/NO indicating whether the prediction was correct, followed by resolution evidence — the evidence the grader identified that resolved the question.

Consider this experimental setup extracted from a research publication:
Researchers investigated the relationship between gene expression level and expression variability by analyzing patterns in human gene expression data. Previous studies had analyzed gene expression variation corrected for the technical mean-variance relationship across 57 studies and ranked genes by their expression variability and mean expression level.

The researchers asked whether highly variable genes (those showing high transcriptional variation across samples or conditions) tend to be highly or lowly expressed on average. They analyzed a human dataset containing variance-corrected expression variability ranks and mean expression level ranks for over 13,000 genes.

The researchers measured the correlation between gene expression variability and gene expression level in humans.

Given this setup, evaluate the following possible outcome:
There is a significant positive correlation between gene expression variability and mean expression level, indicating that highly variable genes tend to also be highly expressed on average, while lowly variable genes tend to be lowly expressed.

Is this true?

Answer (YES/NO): NO